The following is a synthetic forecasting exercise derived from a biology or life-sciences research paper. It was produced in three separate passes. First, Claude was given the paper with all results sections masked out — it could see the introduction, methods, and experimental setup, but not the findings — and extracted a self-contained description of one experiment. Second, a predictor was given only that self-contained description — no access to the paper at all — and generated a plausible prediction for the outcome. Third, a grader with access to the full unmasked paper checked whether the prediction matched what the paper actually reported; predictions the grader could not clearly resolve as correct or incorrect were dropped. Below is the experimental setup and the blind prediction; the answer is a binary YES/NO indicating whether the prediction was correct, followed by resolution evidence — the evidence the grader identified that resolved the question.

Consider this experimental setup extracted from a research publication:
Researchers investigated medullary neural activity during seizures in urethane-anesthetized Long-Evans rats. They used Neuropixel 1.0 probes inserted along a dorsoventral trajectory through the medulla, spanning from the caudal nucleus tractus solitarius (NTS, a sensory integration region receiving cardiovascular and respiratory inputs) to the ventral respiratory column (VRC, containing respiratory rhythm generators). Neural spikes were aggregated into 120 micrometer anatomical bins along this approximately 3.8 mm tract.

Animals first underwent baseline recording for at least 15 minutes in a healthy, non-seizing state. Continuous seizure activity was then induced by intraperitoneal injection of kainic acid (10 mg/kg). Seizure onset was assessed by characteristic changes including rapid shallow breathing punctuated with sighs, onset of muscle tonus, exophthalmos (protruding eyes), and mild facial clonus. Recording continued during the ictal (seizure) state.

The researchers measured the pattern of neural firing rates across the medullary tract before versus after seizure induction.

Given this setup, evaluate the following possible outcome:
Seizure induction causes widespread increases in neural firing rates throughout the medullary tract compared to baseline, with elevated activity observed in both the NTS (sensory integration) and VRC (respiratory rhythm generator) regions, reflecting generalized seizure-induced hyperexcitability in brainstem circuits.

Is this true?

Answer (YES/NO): YES